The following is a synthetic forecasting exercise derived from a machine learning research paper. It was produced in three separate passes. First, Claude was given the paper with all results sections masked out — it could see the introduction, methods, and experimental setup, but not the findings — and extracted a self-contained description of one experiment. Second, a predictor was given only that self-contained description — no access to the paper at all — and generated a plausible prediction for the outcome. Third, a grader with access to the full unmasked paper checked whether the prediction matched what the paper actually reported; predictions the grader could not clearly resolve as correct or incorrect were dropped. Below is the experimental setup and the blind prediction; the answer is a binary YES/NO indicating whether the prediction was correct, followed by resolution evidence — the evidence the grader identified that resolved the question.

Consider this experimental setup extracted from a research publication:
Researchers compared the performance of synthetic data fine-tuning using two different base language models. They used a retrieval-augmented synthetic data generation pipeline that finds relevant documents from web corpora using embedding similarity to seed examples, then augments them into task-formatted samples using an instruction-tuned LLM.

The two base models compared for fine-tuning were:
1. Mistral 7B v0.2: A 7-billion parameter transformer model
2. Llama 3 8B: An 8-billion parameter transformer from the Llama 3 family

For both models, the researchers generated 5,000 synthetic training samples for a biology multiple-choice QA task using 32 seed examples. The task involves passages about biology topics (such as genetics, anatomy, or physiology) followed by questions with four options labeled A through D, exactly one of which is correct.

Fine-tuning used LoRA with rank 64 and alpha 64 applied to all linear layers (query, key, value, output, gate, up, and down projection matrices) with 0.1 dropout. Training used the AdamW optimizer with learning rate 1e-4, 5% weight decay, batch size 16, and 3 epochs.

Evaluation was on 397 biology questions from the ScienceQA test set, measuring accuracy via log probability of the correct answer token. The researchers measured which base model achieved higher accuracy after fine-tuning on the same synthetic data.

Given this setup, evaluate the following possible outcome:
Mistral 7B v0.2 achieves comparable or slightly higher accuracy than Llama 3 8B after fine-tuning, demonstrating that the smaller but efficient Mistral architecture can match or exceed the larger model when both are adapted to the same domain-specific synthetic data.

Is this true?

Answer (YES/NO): YES